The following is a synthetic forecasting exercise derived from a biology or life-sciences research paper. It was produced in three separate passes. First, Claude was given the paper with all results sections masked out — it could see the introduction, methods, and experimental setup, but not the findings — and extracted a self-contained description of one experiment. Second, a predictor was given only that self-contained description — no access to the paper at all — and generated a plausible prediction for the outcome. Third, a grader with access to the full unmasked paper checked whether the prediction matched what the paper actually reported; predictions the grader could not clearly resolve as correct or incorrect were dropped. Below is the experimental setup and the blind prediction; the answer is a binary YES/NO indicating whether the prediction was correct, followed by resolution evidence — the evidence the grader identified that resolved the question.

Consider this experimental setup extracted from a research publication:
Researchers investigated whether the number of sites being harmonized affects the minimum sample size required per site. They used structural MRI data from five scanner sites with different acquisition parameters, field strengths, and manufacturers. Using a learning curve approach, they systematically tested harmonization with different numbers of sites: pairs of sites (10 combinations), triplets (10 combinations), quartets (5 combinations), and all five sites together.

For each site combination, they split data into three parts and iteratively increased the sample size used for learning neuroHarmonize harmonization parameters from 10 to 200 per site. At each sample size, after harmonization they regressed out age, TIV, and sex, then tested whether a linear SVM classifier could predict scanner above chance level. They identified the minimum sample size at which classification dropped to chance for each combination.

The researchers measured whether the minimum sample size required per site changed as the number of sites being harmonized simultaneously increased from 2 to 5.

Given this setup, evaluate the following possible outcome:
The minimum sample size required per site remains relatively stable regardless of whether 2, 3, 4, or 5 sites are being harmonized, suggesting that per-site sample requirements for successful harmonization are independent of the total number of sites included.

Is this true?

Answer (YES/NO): NO